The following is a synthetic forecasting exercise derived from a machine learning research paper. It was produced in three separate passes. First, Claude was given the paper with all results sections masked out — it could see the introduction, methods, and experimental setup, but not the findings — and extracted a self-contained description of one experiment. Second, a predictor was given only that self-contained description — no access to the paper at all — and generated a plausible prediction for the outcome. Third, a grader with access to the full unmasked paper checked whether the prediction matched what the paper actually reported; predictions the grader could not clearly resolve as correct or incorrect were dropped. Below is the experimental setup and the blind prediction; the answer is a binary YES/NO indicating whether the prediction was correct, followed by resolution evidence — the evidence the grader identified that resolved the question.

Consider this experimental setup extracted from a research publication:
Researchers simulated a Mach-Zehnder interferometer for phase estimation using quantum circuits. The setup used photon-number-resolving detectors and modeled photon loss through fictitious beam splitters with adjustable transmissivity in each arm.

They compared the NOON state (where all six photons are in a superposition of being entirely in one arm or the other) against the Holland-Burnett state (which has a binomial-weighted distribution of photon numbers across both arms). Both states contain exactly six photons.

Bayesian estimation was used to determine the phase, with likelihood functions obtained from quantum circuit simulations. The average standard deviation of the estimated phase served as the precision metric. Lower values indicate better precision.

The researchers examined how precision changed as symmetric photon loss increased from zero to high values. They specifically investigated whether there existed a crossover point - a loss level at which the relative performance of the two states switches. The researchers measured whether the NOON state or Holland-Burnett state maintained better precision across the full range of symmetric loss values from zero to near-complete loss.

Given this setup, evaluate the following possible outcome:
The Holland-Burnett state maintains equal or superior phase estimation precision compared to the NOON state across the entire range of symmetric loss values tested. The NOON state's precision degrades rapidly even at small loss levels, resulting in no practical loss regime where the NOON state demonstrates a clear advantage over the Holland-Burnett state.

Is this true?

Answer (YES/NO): NO